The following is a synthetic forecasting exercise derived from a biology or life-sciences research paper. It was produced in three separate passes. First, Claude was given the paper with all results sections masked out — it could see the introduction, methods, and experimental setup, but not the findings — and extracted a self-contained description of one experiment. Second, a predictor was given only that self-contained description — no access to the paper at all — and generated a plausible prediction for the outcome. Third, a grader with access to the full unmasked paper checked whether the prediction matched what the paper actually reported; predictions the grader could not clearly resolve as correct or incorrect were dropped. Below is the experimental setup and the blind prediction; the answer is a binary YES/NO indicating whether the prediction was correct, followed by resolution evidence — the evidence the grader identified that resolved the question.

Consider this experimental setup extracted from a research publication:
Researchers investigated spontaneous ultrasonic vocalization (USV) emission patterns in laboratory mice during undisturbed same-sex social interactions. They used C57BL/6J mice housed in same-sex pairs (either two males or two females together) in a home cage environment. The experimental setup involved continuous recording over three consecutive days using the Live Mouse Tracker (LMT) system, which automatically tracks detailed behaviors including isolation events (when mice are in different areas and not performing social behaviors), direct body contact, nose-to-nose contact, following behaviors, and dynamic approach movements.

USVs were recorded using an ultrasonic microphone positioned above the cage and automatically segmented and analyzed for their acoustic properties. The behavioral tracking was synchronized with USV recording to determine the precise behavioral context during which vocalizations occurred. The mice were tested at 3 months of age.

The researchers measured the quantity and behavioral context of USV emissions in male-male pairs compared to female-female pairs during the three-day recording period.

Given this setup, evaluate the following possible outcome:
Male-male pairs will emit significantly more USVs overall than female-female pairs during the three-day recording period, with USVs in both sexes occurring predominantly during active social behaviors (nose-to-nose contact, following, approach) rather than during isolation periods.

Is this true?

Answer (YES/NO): NO